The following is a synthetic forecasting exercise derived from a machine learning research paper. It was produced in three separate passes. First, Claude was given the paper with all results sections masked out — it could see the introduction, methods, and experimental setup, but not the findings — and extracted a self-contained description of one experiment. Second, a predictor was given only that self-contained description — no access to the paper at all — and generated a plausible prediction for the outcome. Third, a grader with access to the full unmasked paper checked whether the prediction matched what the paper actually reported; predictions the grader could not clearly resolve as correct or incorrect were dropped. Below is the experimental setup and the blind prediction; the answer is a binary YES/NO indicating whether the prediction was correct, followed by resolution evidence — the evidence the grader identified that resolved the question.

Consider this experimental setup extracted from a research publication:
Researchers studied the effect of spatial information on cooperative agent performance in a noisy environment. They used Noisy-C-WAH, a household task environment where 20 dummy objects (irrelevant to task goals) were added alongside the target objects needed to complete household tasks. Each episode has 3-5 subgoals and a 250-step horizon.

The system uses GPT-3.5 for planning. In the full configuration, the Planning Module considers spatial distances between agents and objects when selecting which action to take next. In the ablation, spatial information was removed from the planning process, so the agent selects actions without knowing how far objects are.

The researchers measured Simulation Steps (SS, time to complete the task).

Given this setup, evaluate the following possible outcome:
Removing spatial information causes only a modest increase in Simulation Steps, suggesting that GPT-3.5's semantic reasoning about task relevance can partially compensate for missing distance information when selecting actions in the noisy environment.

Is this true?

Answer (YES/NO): NO